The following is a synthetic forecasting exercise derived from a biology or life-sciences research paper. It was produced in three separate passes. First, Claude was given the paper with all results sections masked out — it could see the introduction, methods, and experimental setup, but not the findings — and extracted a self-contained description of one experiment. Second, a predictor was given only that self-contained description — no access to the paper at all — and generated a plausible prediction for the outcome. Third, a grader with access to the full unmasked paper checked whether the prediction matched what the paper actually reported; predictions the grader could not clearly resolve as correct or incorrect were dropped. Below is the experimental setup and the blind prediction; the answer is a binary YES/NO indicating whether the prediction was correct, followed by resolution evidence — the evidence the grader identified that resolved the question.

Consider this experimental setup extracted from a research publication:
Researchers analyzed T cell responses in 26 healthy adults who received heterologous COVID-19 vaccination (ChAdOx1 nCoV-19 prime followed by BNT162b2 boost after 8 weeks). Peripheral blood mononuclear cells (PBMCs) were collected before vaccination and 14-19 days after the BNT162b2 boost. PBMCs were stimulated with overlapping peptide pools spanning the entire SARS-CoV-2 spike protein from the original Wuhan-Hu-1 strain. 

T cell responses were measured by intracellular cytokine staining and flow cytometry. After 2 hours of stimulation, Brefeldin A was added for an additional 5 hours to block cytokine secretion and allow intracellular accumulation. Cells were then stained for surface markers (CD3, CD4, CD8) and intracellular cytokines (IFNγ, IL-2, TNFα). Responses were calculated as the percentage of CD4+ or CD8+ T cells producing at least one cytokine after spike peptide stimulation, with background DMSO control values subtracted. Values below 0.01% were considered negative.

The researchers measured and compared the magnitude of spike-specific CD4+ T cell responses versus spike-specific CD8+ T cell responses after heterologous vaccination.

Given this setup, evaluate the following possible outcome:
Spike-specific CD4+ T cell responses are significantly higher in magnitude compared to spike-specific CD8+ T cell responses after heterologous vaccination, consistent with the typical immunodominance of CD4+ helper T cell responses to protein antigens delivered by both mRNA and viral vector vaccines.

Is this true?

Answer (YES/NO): NO